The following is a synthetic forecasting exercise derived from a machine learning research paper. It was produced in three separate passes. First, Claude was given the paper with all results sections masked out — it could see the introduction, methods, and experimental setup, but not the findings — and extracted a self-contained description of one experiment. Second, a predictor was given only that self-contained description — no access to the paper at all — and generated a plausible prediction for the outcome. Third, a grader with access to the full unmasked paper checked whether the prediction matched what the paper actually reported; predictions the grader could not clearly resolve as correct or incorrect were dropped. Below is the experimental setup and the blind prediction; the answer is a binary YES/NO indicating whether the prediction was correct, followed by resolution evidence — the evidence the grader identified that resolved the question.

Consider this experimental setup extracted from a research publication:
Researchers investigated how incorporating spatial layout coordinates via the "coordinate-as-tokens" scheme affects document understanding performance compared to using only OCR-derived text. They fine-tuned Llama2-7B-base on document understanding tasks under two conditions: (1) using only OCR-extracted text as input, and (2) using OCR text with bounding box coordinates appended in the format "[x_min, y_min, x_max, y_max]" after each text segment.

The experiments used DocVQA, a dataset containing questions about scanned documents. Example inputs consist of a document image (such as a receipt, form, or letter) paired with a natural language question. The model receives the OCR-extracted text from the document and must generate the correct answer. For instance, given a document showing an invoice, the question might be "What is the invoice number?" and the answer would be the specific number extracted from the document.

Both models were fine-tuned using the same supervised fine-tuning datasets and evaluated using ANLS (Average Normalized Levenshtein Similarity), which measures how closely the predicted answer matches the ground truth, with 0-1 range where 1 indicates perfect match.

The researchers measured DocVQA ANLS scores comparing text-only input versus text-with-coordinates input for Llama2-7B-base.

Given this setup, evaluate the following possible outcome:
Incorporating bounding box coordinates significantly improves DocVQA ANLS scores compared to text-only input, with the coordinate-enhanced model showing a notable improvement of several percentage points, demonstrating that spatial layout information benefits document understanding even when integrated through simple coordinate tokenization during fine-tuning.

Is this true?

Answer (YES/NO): NO